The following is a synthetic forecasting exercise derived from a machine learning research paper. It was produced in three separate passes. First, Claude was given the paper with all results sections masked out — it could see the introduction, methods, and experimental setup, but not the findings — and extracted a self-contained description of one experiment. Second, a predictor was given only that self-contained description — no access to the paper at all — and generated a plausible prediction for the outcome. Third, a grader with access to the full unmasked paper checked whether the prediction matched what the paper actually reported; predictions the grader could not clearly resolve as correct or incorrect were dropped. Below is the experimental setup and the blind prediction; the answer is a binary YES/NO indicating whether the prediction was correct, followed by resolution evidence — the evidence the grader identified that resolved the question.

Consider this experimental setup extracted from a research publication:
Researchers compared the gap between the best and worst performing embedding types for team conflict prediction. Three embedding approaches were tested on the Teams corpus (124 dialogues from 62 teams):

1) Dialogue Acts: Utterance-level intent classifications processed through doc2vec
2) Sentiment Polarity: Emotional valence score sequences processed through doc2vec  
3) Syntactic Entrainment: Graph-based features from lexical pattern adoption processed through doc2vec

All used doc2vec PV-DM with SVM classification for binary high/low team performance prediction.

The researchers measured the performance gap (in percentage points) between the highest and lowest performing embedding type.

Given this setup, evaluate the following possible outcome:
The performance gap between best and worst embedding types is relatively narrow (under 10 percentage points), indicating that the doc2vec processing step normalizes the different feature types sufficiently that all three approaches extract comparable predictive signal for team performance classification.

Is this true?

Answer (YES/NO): NO